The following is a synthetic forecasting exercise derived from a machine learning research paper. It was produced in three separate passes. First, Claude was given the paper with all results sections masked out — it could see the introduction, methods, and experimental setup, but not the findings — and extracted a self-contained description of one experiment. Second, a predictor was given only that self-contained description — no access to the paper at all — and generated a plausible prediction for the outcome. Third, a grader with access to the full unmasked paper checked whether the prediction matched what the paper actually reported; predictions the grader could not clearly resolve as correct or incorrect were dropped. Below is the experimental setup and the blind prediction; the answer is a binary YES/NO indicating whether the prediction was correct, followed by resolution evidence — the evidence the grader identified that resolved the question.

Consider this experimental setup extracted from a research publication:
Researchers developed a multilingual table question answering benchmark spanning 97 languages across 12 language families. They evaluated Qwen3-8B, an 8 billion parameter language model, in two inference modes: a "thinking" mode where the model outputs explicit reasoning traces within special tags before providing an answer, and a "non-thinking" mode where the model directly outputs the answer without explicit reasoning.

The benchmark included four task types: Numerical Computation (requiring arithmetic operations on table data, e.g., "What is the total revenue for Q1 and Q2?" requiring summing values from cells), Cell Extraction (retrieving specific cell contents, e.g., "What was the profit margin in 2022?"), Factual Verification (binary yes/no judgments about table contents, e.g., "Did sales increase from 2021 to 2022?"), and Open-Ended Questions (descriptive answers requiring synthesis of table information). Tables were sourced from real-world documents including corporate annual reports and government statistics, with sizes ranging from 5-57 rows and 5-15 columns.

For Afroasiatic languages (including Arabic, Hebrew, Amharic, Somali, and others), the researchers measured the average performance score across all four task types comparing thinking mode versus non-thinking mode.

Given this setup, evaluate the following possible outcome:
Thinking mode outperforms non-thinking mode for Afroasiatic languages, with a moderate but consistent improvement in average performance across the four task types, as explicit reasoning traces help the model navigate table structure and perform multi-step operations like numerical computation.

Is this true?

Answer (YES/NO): NO